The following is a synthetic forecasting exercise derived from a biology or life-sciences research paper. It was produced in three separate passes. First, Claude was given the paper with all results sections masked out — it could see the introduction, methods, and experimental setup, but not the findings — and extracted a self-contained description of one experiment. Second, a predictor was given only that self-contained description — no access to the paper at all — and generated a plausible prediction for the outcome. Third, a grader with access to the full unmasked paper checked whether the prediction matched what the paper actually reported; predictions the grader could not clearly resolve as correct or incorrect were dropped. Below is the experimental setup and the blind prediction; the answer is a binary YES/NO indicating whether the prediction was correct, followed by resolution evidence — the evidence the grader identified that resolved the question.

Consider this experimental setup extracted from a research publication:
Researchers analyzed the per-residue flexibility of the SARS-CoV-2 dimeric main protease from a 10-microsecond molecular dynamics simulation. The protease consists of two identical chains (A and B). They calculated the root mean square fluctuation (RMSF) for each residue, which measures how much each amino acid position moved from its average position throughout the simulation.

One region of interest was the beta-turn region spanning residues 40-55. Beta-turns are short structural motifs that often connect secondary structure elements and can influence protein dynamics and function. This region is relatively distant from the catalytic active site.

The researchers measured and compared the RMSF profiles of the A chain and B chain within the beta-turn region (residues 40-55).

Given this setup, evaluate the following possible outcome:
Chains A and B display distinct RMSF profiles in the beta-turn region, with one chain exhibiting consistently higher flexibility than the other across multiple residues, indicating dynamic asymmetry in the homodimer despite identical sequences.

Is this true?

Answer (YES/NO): NO